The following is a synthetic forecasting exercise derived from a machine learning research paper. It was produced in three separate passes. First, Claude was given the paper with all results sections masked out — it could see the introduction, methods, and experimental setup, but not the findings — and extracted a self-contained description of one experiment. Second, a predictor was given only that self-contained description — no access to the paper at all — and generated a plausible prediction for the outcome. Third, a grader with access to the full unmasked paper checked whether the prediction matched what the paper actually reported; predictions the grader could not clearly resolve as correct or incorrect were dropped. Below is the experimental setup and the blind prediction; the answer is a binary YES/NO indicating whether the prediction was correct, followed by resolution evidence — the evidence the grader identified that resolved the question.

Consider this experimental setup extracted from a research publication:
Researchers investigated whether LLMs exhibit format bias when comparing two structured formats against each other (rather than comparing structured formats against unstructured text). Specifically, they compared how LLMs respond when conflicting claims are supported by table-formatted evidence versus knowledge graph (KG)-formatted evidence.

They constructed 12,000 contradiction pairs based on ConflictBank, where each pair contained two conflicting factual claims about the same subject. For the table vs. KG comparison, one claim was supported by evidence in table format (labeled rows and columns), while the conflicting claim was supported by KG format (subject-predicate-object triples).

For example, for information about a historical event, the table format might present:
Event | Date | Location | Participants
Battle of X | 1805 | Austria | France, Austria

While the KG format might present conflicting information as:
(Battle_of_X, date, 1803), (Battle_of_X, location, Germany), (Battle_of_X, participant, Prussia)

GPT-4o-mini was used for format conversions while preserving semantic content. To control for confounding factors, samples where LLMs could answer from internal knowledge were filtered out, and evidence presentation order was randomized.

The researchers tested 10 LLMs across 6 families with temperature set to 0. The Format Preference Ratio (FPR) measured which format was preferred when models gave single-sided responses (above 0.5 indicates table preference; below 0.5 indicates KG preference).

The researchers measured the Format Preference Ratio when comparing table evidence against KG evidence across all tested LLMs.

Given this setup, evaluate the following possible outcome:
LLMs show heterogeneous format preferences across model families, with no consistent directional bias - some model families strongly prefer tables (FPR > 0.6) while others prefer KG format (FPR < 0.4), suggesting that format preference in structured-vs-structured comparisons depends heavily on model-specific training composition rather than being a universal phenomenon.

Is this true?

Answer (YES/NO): NO